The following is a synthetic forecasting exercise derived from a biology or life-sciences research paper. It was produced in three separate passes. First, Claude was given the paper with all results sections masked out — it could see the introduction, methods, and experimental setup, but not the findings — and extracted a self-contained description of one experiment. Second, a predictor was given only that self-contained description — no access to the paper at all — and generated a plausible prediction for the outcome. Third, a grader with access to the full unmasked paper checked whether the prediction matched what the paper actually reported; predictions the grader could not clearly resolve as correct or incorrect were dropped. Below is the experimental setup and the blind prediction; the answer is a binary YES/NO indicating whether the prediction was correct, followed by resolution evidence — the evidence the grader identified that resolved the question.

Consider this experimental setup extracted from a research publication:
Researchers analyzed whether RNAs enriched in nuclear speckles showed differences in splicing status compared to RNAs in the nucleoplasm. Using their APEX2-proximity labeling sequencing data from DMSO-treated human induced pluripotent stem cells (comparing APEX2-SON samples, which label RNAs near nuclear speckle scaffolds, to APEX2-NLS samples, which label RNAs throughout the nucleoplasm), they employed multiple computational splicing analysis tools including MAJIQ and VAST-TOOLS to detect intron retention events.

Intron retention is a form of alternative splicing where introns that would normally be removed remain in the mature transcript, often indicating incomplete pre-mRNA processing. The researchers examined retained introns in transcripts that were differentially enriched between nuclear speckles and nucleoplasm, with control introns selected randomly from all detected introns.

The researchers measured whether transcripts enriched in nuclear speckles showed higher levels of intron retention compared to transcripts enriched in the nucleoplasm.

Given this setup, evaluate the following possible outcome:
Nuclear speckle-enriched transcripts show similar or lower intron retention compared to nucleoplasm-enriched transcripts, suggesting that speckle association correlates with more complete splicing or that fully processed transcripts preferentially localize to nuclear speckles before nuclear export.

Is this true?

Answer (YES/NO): NO